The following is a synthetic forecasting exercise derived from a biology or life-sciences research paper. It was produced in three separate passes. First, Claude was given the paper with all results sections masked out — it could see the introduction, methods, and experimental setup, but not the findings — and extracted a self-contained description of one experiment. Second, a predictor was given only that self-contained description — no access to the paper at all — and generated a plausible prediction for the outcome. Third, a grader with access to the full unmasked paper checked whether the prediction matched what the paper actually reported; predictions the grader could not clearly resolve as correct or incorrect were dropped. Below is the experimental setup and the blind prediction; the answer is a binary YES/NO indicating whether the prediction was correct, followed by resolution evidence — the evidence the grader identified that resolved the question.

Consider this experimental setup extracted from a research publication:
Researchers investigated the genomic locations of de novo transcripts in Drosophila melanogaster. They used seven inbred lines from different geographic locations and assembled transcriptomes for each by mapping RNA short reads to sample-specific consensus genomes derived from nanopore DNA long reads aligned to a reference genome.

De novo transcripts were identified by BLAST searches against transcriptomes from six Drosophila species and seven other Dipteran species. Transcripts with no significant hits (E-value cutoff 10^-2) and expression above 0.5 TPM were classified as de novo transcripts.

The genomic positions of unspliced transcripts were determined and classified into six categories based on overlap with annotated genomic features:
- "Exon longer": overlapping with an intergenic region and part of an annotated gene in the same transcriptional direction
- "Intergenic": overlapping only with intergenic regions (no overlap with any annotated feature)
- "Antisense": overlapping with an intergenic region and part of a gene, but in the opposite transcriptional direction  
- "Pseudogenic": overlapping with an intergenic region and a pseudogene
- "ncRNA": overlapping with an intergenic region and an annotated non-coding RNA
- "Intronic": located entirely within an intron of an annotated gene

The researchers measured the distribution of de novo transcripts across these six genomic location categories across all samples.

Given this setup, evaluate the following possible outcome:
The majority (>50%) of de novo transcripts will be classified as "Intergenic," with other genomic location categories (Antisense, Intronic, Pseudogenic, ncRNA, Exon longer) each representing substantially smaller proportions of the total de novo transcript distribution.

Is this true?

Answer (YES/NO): NO